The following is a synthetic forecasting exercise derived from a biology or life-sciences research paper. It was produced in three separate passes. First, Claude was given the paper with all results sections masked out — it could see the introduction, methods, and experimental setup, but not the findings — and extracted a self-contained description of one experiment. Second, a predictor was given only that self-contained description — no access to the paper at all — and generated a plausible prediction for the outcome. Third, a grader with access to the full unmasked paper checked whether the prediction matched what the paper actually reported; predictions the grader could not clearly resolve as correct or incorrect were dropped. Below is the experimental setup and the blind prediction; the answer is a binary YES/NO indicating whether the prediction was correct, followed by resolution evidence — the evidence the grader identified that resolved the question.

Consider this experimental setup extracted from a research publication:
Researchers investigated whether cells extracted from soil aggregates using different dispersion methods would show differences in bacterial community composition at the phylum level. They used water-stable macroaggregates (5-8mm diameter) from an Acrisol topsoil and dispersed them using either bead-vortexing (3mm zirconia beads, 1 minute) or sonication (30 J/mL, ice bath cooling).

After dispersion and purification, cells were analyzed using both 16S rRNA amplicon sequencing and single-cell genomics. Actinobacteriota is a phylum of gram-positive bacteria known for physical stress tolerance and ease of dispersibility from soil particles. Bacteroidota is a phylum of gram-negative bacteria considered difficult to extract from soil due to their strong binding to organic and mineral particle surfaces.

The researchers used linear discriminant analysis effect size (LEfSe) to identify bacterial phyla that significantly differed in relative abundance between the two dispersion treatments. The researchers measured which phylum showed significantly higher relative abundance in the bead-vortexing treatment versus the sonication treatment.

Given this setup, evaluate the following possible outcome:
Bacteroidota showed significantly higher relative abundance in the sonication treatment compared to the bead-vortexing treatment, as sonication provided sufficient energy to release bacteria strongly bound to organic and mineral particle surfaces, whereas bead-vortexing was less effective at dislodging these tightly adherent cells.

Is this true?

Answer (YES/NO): YES